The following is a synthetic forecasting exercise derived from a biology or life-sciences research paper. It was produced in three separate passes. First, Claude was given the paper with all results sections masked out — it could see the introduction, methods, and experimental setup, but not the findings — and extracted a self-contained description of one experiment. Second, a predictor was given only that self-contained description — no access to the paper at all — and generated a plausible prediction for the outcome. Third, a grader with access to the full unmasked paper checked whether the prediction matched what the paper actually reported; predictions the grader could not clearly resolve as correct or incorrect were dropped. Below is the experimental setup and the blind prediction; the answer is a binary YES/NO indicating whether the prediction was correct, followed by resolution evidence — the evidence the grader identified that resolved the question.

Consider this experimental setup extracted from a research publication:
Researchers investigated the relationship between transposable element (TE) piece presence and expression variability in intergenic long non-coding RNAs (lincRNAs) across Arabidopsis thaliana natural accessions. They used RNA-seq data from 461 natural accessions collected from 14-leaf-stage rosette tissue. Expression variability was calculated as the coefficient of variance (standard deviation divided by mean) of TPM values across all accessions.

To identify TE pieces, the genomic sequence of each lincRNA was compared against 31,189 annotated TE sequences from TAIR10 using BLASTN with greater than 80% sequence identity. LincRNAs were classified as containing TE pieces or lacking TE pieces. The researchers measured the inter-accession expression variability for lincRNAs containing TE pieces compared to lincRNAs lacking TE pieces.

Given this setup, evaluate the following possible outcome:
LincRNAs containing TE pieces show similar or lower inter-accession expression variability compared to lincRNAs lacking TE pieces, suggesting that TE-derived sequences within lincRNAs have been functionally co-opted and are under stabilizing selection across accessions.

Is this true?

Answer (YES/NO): NO